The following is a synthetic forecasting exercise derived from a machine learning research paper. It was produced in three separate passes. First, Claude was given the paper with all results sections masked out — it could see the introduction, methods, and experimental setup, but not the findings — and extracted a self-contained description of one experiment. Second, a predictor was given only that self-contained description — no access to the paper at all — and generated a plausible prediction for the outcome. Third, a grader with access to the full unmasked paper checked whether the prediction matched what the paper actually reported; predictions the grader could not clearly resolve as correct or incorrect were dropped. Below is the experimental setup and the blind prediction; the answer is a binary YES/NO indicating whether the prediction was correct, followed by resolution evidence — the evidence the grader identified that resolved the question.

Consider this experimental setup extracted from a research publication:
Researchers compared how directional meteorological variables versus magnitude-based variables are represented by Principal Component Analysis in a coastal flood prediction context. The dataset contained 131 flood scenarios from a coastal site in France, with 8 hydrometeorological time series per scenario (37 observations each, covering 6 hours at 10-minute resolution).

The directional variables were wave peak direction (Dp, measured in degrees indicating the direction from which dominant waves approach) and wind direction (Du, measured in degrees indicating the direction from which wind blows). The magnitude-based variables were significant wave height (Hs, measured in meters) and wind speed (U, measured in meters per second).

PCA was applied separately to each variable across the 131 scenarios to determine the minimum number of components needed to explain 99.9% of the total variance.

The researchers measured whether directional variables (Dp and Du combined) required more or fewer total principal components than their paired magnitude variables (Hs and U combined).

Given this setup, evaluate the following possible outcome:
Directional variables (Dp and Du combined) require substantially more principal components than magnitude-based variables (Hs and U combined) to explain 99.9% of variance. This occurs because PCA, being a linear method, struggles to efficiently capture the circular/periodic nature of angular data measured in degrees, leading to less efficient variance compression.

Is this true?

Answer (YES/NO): YES